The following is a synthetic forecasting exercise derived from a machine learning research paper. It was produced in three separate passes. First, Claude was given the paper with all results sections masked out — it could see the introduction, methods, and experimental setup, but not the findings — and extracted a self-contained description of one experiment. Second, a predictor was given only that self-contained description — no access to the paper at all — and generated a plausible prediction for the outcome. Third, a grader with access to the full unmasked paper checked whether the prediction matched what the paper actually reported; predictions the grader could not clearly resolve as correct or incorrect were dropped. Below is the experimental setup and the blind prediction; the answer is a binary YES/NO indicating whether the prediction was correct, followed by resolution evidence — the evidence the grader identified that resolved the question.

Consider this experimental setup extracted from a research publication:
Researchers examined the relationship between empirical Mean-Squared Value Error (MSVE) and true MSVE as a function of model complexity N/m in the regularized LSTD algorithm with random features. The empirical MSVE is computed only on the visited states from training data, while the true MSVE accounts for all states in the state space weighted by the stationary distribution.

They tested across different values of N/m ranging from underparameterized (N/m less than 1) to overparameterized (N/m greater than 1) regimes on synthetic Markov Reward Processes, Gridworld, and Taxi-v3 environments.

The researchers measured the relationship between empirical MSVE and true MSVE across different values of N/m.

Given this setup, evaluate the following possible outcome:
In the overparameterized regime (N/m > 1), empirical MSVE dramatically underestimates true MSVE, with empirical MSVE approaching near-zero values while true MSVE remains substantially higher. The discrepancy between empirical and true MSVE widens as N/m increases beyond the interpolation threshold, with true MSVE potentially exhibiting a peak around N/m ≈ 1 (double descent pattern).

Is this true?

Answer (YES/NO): NO